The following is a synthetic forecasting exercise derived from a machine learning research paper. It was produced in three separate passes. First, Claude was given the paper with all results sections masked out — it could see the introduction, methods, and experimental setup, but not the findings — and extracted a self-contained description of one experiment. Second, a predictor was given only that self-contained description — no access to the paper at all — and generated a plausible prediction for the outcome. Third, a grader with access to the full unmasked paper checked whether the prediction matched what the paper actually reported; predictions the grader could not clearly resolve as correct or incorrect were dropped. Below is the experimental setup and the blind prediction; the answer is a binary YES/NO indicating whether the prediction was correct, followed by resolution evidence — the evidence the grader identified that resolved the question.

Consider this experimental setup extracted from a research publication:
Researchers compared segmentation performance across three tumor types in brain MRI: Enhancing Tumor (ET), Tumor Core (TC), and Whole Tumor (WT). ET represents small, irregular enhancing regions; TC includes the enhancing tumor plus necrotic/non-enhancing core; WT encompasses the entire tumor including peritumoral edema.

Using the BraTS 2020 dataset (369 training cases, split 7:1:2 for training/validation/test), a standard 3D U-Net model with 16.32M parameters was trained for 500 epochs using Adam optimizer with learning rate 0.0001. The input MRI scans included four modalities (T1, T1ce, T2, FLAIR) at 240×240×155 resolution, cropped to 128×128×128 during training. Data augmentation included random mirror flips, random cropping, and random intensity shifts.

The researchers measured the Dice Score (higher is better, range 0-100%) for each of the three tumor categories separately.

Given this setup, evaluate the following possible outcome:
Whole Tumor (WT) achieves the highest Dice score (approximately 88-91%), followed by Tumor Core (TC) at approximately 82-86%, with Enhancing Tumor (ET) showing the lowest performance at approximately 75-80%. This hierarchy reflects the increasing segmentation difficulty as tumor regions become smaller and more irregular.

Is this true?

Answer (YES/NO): NO